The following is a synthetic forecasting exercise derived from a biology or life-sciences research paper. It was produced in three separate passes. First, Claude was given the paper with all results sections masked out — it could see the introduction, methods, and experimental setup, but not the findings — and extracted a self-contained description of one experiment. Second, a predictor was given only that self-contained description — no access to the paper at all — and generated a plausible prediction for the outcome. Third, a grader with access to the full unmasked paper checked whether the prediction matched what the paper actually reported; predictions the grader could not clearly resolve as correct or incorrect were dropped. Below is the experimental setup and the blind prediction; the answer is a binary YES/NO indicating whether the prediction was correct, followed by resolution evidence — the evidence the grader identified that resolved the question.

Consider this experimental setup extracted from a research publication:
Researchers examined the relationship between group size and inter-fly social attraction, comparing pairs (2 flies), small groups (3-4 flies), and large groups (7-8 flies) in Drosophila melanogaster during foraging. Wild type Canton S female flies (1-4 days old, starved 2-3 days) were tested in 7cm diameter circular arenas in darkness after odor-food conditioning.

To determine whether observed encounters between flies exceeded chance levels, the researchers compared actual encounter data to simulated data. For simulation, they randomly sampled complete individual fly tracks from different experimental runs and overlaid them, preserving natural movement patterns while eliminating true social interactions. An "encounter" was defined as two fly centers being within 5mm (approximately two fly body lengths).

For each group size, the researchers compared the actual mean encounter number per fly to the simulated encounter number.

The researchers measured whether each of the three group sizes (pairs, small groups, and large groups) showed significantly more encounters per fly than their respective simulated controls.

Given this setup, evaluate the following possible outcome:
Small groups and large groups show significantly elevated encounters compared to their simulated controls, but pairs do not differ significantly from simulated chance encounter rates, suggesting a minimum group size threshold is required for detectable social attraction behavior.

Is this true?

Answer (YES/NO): YES